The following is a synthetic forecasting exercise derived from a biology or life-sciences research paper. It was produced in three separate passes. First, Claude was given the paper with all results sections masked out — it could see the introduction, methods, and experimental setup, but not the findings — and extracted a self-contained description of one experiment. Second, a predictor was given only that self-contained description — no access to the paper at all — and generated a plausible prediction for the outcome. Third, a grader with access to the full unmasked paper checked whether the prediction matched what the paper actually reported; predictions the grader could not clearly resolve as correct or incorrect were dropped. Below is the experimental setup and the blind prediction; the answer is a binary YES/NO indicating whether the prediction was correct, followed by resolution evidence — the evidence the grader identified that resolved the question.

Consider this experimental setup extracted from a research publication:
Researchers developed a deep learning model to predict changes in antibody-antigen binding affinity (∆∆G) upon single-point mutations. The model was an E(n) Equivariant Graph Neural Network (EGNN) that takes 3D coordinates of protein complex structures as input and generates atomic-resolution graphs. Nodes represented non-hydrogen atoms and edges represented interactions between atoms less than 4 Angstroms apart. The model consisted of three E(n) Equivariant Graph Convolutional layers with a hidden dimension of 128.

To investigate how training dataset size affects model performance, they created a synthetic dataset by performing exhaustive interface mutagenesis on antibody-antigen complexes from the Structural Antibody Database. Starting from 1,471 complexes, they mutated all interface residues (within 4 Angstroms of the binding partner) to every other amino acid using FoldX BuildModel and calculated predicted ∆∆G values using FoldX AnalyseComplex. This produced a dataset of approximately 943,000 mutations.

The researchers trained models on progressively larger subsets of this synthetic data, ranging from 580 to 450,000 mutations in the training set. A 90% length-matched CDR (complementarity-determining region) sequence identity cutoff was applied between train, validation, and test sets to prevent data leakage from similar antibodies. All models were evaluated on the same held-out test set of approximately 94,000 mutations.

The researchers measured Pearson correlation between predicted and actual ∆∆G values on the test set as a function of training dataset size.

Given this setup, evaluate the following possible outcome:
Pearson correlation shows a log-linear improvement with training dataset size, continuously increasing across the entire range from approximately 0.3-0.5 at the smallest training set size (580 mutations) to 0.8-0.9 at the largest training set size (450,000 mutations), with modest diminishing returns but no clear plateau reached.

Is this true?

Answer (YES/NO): NO